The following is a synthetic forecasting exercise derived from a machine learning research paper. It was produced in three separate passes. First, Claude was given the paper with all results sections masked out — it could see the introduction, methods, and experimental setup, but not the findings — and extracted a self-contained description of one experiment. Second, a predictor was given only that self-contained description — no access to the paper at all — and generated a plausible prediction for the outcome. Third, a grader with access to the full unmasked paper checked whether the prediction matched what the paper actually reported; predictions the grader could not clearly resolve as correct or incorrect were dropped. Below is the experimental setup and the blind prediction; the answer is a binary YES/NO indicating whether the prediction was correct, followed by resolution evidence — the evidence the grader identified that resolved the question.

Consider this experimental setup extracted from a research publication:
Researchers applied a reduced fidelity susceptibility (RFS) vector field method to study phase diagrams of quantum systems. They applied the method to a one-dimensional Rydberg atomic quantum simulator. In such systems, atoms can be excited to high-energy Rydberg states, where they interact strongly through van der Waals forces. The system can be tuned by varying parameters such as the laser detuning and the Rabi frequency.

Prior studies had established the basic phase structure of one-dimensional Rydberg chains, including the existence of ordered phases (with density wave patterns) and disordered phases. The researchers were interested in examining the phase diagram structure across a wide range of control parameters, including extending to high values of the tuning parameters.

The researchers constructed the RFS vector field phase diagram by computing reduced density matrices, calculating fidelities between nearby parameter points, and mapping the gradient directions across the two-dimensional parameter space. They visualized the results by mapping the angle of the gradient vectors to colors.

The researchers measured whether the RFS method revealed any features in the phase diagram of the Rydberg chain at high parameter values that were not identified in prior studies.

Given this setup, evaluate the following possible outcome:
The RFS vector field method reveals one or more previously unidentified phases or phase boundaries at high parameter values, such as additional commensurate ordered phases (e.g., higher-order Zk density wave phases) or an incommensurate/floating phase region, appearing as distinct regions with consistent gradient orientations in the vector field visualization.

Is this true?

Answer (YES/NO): NO